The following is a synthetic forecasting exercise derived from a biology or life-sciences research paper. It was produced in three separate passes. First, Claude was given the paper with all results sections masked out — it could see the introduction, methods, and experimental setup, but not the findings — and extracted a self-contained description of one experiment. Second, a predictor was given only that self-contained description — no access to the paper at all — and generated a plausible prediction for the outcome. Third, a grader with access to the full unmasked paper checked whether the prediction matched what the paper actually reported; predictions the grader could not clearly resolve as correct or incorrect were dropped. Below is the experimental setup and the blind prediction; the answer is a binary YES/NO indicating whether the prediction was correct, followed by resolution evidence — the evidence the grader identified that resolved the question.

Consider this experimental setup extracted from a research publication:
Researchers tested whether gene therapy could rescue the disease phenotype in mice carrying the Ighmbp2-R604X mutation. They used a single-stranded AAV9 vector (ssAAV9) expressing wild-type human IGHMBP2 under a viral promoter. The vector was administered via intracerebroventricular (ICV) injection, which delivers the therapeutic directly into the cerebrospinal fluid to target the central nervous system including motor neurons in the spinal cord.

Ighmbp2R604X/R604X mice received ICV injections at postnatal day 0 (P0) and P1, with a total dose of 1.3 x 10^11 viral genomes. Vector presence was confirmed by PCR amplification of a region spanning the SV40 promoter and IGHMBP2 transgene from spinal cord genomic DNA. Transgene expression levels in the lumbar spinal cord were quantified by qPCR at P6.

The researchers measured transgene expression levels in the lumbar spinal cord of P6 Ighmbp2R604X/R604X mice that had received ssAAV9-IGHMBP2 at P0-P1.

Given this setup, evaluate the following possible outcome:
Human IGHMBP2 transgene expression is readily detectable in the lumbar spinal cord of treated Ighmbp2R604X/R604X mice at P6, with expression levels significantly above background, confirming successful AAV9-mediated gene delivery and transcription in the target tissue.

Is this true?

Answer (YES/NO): YES